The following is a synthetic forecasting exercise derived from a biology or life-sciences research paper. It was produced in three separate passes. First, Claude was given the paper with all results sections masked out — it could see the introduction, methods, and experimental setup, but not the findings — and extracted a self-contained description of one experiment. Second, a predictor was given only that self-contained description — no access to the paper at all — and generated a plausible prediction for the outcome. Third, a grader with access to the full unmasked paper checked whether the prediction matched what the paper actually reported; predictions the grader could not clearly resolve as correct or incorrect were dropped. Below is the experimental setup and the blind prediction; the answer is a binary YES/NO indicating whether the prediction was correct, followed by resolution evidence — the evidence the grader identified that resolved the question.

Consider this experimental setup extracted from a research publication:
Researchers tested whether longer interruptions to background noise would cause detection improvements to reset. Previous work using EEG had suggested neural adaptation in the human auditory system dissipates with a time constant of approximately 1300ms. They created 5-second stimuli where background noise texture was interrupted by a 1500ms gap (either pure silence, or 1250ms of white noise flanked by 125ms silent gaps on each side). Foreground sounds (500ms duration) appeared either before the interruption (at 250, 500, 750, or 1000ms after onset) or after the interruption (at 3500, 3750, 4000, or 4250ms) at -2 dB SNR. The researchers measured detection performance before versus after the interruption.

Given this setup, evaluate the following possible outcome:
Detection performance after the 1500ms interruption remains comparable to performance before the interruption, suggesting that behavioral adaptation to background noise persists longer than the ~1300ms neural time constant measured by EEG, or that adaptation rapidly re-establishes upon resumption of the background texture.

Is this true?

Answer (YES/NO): NO